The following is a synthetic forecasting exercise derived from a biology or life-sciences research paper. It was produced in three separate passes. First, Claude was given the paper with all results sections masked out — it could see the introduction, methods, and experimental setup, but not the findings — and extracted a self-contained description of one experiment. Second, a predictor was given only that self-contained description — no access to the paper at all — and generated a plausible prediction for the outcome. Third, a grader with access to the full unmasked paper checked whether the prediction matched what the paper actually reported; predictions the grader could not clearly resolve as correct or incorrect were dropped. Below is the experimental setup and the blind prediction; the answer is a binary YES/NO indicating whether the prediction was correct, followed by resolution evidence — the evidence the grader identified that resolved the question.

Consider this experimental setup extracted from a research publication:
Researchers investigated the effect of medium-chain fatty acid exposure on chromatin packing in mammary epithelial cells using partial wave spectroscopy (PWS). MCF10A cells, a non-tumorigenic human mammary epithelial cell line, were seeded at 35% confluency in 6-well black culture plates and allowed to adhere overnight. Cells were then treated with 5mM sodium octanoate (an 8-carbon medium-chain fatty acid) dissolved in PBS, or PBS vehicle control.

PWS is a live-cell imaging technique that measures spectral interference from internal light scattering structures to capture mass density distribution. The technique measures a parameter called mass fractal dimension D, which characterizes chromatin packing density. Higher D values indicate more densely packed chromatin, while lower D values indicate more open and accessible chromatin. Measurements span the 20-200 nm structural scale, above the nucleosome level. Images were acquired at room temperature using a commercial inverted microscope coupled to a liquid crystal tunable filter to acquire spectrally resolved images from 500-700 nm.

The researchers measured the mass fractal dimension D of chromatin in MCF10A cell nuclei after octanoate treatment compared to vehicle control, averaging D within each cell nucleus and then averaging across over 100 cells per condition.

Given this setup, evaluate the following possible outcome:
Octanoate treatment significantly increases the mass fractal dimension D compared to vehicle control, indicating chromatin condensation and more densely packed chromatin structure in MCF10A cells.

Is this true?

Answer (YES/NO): YES